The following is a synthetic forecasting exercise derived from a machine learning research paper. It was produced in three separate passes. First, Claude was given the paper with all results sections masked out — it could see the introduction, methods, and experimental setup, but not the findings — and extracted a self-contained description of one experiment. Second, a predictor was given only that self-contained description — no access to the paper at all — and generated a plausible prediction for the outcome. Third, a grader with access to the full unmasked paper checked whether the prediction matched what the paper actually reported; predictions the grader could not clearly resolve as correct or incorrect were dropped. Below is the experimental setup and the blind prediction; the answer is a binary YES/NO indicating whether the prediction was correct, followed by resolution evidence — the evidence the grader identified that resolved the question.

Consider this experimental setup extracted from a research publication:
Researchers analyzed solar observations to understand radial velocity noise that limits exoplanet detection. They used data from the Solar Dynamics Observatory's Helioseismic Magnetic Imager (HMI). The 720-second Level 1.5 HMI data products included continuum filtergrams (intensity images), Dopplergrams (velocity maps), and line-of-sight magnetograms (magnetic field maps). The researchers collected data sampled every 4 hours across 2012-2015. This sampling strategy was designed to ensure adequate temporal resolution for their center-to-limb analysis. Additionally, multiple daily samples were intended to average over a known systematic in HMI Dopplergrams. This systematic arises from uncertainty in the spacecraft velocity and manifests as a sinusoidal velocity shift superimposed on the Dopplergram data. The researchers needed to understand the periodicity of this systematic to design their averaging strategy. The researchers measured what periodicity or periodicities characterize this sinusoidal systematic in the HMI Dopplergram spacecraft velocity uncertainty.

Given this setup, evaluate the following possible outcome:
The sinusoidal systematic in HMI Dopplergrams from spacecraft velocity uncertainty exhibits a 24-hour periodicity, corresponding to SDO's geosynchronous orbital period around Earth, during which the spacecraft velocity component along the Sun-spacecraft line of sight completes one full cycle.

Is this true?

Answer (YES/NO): YES